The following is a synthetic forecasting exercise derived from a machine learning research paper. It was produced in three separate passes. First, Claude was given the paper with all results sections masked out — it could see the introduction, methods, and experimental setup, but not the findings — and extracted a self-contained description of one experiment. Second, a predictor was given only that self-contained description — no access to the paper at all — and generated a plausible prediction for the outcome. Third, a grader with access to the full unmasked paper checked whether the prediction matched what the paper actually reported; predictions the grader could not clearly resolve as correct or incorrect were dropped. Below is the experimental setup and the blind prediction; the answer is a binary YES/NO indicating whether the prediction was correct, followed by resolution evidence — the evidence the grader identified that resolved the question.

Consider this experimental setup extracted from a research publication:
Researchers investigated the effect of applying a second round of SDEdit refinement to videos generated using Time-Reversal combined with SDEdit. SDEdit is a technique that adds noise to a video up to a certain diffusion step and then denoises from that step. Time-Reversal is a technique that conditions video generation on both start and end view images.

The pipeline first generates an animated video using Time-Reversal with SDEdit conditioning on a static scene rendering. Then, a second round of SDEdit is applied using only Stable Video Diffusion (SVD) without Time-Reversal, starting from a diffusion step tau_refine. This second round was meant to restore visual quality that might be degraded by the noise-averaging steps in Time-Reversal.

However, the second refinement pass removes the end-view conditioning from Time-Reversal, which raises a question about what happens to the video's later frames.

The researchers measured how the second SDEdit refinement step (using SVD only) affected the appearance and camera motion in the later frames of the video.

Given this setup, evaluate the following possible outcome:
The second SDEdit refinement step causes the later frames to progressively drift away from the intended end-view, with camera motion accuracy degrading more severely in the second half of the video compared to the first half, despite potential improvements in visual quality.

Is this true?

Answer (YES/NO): NO